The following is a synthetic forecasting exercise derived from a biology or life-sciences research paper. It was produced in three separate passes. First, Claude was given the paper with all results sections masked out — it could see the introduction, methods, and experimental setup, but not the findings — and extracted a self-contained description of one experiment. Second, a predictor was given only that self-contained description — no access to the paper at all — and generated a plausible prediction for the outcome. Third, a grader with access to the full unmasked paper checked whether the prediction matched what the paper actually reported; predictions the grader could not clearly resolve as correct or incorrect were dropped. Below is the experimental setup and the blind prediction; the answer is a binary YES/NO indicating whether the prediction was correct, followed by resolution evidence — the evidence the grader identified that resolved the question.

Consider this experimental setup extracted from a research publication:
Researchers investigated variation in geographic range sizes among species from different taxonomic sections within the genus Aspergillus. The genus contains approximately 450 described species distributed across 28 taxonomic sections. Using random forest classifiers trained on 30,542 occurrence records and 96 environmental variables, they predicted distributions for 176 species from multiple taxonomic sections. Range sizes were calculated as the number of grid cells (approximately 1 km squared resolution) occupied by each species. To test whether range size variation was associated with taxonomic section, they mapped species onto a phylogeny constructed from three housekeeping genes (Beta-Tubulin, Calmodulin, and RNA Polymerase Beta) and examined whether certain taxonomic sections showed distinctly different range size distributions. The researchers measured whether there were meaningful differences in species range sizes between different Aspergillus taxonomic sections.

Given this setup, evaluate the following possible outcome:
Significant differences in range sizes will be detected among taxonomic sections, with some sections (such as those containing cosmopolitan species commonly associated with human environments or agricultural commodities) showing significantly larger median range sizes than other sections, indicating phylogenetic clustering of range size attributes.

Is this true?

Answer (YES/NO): NO